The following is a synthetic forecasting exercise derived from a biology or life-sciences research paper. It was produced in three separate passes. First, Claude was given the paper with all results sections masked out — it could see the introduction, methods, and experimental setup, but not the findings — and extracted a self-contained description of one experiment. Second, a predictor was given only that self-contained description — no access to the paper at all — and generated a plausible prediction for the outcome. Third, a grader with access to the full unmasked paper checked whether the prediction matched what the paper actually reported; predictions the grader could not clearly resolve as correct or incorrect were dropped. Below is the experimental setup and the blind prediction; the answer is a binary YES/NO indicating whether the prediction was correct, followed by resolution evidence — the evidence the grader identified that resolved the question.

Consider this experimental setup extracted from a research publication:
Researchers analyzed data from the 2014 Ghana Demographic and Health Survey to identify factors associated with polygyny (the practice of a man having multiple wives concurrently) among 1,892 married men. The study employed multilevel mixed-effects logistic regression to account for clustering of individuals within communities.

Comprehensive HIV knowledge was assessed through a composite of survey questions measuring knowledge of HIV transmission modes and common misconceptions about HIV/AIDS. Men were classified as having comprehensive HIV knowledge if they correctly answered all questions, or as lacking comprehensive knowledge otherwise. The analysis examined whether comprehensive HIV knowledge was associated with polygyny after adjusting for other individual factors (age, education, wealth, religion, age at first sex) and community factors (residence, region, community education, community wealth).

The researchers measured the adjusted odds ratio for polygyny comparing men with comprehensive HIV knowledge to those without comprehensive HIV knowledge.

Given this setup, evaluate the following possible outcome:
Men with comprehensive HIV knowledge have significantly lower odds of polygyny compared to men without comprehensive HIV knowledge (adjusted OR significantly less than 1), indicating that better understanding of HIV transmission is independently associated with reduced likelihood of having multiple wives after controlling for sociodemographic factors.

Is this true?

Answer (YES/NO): YES